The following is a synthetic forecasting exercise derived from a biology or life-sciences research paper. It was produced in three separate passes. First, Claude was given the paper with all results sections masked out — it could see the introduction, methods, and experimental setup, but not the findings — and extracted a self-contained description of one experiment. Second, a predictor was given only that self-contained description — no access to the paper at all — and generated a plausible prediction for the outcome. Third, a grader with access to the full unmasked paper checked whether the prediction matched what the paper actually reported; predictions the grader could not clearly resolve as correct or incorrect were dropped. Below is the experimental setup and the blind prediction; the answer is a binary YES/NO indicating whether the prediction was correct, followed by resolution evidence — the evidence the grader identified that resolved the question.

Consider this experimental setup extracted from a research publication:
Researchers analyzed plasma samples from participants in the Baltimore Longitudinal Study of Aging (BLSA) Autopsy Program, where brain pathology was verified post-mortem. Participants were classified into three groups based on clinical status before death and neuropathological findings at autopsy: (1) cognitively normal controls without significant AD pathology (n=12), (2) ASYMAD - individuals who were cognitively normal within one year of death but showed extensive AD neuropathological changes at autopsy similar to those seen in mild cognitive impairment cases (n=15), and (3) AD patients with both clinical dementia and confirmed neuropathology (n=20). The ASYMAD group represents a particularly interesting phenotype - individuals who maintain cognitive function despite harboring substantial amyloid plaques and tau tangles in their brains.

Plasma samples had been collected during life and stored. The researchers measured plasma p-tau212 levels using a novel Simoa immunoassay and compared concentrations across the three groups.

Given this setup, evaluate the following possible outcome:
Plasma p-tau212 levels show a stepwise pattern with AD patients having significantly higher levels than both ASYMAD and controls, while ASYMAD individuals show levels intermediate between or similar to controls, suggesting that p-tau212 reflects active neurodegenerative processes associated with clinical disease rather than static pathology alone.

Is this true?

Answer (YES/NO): YES